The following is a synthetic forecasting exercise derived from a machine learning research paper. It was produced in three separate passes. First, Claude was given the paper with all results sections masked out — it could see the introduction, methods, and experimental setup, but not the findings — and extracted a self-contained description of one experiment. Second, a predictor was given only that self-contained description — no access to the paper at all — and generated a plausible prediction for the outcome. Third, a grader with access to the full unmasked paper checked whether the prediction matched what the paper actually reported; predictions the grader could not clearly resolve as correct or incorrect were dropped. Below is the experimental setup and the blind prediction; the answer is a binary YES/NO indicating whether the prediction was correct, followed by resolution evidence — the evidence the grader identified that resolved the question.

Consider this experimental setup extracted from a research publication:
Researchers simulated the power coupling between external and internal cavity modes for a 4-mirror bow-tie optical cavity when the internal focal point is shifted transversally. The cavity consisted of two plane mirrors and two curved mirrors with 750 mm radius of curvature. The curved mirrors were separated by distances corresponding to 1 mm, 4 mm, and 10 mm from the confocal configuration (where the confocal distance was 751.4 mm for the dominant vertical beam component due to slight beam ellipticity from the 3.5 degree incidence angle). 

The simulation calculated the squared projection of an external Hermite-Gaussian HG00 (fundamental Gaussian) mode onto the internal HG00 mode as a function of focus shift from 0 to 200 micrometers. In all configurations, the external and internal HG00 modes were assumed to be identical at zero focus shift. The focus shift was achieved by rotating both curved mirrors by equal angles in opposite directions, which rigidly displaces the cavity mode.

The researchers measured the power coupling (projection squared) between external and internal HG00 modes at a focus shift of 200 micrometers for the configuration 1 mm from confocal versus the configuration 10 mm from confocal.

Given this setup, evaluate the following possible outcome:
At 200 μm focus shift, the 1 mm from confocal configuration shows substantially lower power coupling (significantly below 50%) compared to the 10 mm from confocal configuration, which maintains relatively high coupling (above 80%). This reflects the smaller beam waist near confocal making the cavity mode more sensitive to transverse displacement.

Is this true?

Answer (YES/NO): NO